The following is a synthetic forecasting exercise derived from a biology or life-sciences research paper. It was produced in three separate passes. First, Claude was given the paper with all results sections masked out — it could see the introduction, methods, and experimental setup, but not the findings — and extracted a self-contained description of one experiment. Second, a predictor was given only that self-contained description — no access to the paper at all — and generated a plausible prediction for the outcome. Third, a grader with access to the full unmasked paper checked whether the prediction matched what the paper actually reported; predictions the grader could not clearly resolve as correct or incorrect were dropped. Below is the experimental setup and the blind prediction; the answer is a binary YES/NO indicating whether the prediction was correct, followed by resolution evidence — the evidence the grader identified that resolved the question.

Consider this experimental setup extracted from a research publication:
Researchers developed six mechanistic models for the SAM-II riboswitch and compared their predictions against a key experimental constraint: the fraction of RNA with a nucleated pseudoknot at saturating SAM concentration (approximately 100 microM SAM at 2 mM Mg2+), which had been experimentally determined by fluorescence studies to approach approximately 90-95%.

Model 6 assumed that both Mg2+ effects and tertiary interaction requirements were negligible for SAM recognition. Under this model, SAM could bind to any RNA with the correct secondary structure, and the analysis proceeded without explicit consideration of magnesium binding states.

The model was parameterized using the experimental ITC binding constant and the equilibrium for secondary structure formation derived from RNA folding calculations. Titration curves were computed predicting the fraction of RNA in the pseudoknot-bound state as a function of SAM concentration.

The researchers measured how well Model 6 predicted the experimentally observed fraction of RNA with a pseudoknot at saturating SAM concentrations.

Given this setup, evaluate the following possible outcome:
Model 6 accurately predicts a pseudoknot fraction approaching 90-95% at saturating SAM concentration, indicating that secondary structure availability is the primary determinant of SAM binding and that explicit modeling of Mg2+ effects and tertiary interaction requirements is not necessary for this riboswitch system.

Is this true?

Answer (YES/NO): NO